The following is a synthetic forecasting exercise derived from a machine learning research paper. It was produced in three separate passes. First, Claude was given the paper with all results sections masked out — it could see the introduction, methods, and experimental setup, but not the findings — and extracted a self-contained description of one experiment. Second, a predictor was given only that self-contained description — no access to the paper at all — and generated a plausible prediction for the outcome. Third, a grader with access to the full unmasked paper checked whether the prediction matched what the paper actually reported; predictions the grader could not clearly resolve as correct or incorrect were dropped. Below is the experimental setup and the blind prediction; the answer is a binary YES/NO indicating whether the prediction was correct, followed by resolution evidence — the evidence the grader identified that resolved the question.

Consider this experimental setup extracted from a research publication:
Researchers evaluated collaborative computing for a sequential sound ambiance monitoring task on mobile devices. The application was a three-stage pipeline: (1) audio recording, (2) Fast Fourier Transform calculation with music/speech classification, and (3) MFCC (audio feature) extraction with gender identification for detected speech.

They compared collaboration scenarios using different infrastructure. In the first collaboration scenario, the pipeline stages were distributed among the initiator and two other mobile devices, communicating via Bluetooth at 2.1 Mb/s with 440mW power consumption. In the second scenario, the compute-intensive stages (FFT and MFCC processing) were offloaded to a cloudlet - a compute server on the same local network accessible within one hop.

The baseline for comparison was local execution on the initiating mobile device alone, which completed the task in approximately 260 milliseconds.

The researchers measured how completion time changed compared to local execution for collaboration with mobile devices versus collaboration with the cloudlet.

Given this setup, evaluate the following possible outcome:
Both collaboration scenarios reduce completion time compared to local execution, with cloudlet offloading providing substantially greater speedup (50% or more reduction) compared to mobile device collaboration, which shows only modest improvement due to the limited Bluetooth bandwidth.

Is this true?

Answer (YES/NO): NO